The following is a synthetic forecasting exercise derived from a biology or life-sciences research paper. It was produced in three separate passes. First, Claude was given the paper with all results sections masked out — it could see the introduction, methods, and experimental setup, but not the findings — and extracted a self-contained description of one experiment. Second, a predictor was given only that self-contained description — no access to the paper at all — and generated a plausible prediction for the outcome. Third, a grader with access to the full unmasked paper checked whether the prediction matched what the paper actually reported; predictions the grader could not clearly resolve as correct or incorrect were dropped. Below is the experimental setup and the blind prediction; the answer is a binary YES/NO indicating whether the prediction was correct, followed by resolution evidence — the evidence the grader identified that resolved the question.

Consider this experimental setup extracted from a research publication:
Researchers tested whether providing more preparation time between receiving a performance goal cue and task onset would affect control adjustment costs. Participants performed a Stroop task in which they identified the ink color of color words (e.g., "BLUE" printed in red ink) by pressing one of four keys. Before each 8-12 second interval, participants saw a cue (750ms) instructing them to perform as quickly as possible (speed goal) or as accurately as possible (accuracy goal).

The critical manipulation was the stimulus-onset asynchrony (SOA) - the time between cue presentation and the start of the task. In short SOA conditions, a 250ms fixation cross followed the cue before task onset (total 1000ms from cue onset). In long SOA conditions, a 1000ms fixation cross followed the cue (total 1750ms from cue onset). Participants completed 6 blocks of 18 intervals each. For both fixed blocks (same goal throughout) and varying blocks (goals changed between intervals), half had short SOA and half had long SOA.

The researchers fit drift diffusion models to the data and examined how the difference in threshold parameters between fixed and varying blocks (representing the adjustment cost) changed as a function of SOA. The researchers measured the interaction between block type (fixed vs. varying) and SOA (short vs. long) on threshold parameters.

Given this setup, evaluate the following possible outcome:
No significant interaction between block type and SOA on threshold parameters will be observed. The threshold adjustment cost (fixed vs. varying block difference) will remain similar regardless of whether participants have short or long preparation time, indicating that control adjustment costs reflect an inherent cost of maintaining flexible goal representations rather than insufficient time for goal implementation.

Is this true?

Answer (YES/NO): NO